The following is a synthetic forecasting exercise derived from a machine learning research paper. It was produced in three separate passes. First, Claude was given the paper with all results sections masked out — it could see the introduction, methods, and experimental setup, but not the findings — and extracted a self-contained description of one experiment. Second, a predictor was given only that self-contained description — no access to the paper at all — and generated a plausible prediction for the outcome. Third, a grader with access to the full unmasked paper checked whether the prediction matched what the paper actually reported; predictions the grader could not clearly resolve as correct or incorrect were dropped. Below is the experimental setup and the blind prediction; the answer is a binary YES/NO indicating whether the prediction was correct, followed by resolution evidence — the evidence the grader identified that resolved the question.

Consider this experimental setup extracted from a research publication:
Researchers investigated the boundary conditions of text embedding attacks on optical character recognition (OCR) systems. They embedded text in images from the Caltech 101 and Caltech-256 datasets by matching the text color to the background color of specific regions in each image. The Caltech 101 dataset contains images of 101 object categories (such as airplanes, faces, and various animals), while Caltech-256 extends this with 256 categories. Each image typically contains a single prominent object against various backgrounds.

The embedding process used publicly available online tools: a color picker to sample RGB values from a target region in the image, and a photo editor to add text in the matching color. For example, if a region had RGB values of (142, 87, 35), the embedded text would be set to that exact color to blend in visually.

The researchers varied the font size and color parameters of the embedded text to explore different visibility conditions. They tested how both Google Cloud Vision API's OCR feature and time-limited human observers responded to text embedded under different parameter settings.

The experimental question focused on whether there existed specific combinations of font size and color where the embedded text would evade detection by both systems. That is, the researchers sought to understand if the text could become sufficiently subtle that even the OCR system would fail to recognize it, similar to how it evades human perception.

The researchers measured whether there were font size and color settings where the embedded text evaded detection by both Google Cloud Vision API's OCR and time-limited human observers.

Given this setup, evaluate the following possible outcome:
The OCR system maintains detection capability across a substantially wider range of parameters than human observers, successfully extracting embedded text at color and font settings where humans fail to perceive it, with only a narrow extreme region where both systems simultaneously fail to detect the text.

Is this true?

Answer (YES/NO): YES